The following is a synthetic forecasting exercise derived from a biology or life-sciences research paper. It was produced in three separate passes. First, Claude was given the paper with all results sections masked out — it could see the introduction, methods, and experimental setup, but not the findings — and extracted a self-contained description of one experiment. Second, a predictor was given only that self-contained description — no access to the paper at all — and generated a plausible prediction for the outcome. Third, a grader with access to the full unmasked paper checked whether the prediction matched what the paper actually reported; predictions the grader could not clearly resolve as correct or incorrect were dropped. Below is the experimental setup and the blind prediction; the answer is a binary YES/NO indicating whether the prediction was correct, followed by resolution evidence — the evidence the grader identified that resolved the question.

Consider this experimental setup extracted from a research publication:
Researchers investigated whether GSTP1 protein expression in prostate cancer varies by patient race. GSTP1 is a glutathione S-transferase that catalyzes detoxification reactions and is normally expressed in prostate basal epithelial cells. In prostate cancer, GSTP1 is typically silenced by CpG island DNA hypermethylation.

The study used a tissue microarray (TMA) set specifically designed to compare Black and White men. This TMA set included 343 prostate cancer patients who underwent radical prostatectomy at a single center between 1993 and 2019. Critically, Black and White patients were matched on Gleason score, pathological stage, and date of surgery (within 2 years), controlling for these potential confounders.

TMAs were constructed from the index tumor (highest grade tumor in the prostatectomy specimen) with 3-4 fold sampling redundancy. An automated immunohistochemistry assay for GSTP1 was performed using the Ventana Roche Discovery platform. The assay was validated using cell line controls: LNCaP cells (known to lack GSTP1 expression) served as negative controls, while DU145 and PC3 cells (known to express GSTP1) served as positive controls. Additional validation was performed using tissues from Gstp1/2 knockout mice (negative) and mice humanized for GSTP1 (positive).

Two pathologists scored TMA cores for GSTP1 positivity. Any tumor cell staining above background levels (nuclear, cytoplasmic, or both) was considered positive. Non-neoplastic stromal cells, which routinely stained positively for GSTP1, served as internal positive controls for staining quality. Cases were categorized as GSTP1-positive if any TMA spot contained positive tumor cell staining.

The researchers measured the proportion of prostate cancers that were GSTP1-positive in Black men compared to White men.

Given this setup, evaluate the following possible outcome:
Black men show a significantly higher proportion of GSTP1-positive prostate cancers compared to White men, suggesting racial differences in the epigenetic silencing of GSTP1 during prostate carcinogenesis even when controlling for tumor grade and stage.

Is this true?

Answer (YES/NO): YES